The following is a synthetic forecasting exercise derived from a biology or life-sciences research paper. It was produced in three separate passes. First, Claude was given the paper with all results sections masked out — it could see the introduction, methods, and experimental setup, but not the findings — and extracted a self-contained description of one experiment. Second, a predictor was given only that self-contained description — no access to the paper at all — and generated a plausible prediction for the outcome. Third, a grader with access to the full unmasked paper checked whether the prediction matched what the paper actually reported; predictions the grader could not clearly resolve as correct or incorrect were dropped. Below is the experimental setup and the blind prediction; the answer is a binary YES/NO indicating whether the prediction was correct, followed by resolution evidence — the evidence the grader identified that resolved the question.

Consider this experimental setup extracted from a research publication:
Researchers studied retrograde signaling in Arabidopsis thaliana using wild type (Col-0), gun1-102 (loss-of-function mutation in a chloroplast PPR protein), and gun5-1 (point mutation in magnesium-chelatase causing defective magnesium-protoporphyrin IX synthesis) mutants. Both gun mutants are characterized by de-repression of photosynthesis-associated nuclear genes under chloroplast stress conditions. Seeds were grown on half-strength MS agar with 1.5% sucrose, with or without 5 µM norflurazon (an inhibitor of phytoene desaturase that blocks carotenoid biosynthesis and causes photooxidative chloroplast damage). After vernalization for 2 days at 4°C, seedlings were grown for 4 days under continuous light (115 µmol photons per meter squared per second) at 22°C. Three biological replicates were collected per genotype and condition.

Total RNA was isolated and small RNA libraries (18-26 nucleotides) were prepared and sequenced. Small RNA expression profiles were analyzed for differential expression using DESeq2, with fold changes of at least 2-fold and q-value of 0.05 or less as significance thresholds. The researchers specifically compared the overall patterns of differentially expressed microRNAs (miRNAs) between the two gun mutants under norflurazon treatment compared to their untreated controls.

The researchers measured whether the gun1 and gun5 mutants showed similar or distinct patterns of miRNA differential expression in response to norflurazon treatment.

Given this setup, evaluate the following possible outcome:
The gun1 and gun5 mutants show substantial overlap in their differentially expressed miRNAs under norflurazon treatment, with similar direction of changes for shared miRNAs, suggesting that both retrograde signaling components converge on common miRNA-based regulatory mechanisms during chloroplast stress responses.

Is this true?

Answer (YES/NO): NO